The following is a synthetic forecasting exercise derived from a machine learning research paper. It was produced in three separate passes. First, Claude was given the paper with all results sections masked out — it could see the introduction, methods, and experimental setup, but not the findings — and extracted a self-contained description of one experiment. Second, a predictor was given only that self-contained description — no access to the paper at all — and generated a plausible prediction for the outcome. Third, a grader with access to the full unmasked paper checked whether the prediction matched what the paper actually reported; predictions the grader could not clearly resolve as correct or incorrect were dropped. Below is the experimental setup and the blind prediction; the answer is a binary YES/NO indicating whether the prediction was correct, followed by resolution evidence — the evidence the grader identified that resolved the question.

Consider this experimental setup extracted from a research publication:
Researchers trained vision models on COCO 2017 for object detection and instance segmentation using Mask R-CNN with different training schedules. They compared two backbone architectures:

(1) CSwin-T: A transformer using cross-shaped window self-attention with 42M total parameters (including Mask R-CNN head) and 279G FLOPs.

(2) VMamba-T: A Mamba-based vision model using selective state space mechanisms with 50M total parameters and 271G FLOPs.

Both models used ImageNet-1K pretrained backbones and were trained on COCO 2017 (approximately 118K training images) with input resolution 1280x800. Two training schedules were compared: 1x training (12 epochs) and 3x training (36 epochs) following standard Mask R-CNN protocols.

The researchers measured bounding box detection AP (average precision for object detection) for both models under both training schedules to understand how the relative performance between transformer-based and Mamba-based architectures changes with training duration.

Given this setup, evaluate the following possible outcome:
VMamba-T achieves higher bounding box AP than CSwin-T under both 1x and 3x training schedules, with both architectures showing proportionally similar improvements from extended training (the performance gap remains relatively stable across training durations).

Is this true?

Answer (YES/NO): NO